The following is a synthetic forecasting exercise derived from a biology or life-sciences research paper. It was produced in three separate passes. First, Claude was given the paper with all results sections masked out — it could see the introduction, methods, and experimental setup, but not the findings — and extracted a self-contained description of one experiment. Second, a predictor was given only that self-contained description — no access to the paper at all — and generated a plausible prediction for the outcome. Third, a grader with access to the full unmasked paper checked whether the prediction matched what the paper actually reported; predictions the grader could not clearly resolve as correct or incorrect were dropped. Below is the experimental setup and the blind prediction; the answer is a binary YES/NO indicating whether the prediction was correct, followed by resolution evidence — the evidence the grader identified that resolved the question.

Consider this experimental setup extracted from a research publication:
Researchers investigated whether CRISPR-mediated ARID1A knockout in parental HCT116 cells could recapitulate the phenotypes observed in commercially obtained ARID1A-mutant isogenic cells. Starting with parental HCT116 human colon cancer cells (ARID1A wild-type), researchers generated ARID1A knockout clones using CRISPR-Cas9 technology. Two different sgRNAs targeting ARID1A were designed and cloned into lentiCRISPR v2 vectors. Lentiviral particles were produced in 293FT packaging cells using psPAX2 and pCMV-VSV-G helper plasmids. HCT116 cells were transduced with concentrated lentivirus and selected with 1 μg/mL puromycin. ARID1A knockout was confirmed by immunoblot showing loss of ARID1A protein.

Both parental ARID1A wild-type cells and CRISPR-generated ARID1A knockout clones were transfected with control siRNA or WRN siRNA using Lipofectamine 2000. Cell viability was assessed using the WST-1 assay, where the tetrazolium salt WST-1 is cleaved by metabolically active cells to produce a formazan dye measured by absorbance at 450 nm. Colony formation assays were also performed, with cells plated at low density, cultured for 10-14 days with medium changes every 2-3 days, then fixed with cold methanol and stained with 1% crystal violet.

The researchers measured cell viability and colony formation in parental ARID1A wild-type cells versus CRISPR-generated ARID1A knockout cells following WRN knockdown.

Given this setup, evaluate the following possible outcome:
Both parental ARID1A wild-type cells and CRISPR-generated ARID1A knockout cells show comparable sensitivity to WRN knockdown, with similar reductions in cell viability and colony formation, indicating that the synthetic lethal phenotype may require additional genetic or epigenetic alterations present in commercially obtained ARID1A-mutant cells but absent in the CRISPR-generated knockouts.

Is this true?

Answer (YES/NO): NO